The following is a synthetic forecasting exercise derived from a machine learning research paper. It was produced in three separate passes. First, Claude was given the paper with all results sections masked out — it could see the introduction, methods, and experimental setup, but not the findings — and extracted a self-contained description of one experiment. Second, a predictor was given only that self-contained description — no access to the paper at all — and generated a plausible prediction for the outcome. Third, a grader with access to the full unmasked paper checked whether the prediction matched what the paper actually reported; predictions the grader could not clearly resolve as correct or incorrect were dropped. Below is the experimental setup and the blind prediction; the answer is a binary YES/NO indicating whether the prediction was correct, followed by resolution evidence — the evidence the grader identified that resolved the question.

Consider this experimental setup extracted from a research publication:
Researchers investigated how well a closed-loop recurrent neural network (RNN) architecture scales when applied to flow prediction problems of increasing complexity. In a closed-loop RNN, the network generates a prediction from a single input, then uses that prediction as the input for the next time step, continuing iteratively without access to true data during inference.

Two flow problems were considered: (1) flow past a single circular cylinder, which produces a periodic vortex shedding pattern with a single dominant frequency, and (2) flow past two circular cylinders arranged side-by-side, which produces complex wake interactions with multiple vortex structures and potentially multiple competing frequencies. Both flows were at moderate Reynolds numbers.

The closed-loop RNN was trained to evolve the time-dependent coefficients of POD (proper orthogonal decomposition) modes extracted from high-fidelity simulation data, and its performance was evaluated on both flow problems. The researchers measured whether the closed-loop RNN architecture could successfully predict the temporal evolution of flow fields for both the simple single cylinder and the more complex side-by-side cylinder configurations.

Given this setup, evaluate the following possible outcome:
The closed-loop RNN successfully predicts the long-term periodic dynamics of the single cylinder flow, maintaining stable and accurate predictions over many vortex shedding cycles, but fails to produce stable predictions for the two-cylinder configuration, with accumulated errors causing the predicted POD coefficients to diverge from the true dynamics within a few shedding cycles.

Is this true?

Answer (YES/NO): YES